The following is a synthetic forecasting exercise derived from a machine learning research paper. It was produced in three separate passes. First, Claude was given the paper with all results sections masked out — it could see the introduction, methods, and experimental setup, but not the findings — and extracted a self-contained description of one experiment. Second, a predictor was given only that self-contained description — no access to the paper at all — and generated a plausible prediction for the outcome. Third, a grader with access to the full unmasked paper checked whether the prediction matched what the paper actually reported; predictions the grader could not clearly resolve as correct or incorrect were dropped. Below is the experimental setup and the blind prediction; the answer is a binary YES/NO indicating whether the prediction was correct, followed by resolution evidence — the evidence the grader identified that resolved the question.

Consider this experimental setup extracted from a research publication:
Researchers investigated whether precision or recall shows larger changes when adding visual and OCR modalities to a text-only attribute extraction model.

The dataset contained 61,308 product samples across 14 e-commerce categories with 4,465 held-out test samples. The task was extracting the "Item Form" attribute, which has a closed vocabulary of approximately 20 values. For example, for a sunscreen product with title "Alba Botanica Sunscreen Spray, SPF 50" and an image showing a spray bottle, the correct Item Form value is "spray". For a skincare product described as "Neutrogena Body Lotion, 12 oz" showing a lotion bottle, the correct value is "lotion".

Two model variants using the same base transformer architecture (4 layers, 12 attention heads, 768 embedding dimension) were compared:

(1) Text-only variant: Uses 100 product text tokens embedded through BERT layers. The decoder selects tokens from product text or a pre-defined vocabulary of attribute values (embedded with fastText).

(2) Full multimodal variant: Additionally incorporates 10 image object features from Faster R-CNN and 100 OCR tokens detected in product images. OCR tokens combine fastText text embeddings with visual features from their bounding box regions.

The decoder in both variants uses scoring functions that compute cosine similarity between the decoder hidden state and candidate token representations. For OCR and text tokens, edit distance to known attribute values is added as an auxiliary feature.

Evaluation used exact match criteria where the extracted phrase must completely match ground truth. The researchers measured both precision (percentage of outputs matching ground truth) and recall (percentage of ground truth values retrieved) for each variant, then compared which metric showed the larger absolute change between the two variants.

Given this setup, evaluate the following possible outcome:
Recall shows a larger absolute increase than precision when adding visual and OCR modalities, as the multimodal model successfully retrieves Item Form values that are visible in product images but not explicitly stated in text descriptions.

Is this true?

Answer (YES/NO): YES